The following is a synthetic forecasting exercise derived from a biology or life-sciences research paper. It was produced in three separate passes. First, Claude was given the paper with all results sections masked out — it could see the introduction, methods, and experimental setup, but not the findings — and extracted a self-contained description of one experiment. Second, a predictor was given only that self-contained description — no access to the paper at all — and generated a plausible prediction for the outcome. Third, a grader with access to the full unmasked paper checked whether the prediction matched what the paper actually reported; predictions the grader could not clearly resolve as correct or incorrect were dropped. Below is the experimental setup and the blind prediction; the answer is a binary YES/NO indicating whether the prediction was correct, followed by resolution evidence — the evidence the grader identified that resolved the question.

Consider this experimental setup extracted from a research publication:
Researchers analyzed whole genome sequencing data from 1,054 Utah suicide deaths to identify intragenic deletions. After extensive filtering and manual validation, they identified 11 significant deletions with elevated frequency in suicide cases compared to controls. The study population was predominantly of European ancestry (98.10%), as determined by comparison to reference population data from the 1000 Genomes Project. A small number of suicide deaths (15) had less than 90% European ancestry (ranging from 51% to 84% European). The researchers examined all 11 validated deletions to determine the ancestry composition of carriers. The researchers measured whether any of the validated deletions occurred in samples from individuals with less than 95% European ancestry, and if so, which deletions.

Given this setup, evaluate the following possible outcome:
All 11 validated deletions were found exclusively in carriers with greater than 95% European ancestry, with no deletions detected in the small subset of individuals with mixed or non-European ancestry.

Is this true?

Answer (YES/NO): NO